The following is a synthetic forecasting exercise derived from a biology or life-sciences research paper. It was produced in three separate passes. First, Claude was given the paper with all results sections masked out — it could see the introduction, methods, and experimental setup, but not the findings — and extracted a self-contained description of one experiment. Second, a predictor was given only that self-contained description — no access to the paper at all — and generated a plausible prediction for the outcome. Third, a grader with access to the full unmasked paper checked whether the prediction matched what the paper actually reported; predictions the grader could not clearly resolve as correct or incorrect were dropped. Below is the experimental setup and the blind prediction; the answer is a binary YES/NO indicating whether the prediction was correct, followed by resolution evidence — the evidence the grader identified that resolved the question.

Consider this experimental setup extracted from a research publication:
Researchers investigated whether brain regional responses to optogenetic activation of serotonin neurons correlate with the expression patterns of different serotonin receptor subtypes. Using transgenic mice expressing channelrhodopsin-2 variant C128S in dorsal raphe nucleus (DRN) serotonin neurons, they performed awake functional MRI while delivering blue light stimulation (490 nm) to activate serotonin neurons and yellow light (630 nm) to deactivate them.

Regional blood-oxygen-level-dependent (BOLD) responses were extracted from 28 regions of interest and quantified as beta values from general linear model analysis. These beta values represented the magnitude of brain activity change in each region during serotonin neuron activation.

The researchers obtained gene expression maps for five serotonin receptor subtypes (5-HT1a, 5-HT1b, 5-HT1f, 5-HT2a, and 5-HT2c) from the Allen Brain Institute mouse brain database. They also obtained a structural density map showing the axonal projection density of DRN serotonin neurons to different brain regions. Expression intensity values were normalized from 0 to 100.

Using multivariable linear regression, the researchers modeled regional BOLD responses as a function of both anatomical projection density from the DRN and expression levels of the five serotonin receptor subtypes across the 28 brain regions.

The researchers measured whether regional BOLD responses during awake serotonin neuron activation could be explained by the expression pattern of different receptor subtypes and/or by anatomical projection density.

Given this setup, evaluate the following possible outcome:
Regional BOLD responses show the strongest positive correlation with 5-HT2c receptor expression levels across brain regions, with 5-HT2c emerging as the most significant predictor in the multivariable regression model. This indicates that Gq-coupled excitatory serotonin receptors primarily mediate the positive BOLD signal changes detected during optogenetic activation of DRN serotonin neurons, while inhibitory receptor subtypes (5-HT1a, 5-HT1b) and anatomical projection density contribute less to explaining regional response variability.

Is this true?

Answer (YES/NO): NO